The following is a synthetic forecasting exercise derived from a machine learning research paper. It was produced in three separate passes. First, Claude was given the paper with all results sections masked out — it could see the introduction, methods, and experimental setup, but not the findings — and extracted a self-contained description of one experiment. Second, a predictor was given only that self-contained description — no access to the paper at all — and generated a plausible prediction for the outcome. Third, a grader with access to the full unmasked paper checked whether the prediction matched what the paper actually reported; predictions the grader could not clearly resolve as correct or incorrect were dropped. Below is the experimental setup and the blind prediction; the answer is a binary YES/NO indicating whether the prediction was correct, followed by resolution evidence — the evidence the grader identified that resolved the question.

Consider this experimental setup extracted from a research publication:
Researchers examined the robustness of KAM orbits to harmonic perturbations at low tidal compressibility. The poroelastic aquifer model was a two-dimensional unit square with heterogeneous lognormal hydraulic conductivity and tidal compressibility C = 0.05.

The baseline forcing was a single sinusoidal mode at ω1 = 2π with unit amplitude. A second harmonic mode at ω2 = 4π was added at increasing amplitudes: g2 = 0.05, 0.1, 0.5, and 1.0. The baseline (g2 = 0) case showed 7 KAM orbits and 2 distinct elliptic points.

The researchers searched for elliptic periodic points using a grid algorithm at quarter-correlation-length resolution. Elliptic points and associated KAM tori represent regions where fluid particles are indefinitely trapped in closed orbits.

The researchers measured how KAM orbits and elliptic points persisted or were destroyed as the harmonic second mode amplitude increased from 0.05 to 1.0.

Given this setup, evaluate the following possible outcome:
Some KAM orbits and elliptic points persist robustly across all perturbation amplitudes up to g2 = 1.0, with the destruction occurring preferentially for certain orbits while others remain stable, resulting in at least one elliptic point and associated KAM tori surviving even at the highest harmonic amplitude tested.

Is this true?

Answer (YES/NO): NO